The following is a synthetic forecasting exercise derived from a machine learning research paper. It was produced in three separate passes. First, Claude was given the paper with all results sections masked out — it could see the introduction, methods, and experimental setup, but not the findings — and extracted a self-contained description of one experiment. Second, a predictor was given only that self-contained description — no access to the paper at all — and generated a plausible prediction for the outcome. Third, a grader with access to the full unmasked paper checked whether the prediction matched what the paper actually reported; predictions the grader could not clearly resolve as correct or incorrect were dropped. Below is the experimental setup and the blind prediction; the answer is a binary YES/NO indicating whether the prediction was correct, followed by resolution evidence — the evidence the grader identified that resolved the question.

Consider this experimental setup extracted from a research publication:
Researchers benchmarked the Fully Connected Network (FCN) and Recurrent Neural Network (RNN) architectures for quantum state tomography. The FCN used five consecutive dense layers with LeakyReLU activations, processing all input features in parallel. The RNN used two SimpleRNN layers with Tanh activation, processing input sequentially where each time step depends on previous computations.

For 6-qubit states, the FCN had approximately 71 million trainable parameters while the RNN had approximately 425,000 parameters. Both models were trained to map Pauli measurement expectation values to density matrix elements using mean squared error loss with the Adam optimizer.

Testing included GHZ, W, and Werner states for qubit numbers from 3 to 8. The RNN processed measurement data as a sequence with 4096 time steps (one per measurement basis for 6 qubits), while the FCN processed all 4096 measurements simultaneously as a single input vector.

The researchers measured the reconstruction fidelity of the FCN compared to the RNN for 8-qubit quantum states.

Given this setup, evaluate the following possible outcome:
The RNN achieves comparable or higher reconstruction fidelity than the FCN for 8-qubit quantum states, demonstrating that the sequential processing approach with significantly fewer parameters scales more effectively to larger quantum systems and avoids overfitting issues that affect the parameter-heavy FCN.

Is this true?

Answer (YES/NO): NO